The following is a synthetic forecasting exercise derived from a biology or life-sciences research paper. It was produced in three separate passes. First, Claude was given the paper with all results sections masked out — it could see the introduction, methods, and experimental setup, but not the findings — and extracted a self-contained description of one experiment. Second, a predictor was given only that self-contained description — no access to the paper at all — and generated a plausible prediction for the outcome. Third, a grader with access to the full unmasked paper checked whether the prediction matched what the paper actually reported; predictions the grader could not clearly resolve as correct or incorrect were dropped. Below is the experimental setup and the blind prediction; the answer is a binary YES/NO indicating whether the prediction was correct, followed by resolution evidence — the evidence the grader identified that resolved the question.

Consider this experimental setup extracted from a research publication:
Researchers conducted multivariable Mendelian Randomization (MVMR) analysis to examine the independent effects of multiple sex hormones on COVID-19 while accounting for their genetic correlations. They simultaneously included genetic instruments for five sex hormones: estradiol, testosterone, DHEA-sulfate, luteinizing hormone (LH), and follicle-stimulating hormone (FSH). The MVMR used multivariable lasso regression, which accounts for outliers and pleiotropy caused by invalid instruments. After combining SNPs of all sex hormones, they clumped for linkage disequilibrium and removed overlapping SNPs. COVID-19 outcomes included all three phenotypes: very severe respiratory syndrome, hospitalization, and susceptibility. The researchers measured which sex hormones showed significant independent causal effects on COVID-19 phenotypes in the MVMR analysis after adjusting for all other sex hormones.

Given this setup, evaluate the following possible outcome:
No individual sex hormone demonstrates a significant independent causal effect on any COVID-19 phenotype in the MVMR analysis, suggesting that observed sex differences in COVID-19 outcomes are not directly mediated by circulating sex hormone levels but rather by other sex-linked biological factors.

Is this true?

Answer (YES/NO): NO